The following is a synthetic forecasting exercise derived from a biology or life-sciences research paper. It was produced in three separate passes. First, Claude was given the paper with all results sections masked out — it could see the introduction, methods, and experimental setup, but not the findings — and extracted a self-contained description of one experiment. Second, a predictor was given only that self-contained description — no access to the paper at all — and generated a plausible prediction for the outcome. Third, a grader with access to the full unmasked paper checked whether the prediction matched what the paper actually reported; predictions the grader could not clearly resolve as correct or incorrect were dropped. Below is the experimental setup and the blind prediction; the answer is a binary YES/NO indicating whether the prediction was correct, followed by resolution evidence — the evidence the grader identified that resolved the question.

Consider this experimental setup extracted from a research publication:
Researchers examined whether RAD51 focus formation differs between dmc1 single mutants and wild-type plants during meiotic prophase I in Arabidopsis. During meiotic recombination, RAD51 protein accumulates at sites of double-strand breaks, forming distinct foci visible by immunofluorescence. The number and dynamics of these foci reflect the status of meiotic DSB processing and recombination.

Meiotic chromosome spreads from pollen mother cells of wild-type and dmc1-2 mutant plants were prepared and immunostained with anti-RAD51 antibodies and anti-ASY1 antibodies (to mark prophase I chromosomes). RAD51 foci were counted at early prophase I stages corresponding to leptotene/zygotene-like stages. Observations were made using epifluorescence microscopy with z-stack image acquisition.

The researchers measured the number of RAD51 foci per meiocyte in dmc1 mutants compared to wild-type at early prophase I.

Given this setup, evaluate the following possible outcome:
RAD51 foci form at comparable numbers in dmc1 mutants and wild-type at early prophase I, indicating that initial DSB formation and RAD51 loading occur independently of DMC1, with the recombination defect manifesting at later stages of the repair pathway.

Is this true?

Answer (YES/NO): YES